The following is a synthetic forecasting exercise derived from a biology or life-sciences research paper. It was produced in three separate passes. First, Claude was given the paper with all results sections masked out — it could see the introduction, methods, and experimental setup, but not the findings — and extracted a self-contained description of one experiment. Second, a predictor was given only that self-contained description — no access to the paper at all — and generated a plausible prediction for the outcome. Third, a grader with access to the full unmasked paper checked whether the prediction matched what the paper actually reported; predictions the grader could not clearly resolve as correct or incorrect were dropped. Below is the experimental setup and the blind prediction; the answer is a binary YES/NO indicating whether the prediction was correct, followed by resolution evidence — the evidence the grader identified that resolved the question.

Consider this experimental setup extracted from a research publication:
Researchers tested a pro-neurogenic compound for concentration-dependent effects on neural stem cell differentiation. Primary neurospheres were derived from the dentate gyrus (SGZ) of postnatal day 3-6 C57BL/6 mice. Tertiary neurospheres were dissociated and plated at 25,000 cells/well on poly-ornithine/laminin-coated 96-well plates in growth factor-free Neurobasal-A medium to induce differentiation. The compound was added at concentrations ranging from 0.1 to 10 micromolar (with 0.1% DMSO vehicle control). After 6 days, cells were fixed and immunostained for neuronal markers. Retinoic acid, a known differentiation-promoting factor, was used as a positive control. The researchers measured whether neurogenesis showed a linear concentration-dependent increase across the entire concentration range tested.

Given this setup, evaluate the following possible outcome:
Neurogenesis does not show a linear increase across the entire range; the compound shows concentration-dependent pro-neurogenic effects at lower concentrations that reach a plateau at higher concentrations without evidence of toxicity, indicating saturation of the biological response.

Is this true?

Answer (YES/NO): NO